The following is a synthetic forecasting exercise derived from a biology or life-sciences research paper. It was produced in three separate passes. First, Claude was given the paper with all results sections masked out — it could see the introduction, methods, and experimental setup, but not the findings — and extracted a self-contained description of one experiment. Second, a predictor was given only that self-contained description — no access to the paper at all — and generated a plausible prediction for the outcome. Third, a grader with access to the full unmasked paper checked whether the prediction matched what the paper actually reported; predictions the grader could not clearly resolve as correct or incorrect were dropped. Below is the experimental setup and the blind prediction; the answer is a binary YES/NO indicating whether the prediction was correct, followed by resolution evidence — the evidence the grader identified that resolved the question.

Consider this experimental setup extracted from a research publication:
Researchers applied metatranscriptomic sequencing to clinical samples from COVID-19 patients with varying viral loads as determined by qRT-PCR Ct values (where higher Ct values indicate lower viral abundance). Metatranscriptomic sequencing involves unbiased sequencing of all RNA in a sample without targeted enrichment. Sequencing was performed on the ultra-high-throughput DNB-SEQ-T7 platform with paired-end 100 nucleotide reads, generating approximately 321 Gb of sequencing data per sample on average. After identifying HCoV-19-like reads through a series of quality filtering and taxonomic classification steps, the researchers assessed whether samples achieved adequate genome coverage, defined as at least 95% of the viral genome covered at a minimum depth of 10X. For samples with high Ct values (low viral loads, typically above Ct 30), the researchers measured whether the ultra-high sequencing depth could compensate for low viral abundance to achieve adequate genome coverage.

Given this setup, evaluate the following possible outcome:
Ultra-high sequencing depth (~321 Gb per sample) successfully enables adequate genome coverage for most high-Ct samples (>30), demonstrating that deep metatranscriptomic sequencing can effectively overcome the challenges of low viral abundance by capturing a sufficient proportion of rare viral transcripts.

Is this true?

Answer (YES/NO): YES